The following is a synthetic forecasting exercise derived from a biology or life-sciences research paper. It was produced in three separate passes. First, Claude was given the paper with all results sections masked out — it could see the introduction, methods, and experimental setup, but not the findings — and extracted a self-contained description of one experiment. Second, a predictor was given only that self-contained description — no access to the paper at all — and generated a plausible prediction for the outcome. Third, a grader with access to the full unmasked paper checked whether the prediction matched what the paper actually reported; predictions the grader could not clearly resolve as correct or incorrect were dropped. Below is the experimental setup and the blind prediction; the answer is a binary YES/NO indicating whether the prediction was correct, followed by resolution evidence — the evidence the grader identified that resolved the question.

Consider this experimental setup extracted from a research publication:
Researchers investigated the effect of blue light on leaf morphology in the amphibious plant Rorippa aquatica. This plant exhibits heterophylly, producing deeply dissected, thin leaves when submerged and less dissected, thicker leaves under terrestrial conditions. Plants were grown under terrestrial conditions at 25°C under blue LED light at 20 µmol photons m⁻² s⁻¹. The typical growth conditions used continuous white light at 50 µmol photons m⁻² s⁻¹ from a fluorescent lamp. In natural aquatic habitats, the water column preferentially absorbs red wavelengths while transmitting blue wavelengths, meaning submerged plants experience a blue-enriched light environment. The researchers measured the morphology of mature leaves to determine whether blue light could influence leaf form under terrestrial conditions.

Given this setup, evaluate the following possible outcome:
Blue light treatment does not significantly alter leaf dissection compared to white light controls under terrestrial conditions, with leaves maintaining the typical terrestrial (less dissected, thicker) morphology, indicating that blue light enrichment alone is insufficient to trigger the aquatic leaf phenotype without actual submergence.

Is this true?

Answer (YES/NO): NO